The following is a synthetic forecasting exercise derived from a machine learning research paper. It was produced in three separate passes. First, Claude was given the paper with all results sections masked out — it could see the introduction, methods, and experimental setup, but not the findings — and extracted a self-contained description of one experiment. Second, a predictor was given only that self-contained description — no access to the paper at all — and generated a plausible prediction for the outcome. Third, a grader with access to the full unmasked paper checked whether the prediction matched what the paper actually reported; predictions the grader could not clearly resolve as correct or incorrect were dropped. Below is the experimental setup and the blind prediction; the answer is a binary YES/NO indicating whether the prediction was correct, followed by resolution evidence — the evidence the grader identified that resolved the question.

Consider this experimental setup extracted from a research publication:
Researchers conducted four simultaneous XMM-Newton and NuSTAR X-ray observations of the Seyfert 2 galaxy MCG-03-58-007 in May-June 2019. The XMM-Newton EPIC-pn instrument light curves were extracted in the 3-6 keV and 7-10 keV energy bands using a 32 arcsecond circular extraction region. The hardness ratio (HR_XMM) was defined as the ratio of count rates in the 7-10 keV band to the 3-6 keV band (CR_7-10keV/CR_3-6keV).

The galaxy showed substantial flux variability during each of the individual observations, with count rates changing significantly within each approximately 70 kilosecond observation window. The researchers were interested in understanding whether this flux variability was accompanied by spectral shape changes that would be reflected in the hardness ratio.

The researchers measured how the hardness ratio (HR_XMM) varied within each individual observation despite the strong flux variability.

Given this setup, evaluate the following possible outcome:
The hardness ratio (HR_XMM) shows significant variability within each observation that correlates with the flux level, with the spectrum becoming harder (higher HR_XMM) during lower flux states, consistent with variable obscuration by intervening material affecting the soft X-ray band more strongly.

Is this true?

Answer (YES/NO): NO